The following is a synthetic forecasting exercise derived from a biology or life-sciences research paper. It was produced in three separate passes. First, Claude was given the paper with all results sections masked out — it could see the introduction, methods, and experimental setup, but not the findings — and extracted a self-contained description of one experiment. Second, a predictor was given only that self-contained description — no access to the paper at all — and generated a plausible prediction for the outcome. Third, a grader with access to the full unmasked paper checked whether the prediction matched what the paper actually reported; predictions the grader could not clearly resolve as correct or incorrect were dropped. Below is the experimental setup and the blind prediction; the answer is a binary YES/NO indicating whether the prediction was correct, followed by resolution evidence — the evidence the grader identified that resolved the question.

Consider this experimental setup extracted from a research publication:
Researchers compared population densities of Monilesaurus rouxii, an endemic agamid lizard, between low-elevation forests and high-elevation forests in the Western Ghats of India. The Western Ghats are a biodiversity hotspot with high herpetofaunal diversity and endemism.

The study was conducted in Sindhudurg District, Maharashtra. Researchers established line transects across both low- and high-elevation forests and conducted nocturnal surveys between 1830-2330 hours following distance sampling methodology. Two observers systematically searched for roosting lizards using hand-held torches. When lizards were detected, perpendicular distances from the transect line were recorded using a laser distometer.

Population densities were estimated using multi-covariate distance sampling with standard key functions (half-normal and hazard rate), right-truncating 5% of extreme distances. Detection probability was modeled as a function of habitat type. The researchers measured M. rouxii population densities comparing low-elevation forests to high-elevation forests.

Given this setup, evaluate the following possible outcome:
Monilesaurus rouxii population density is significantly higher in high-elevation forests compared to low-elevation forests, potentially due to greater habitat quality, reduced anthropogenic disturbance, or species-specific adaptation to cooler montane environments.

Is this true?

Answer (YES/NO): NO